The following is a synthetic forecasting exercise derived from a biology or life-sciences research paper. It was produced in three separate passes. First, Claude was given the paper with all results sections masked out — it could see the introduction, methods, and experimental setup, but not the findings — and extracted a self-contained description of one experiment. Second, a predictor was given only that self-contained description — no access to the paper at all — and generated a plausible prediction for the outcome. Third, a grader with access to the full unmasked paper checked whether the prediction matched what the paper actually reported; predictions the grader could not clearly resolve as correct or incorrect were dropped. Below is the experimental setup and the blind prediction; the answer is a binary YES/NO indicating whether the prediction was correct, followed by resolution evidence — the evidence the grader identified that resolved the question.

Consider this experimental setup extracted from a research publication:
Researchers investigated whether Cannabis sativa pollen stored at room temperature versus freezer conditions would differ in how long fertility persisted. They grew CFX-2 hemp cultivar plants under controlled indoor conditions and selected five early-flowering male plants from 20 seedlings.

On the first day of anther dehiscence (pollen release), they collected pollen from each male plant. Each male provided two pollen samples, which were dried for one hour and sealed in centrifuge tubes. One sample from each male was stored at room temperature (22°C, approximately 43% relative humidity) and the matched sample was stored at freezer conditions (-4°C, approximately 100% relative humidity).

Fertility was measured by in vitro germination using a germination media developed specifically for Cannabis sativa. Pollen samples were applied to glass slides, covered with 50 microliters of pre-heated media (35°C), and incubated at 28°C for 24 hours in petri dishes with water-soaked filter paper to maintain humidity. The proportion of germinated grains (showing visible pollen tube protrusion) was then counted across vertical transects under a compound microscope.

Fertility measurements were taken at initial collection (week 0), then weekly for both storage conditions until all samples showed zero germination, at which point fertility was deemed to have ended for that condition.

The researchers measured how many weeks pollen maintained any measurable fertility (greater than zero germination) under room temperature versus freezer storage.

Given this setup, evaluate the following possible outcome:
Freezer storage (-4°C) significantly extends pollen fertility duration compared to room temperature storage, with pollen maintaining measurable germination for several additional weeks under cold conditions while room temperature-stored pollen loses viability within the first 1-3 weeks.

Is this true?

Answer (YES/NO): NO